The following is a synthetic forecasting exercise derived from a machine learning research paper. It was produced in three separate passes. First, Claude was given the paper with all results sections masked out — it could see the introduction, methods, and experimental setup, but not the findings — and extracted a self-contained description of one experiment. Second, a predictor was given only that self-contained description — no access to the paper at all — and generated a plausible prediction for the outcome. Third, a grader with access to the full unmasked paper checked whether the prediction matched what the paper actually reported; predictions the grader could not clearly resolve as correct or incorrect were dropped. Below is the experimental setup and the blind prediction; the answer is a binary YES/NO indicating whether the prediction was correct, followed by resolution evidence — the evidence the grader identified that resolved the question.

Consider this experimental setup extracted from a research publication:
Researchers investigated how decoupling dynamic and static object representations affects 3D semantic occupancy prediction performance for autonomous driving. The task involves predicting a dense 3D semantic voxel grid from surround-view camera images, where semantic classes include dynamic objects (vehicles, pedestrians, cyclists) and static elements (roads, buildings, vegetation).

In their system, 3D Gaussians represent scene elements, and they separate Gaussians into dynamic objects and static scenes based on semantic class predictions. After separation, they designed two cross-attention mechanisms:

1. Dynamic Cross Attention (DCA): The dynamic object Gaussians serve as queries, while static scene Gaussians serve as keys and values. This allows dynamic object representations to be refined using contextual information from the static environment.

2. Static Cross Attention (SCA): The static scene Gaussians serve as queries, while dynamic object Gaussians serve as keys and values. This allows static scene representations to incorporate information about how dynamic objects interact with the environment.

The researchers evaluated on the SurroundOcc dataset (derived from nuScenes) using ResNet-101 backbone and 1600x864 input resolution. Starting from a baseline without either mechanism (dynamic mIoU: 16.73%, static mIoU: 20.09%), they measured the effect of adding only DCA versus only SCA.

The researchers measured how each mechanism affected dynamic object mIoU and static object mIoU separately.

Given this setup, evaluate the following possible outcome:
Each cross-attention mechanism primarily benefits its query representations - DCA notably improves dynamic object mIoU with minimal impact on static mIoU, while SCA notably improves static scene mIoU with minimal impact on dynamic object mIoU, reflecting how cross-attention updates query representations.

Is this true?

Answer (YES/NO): YES